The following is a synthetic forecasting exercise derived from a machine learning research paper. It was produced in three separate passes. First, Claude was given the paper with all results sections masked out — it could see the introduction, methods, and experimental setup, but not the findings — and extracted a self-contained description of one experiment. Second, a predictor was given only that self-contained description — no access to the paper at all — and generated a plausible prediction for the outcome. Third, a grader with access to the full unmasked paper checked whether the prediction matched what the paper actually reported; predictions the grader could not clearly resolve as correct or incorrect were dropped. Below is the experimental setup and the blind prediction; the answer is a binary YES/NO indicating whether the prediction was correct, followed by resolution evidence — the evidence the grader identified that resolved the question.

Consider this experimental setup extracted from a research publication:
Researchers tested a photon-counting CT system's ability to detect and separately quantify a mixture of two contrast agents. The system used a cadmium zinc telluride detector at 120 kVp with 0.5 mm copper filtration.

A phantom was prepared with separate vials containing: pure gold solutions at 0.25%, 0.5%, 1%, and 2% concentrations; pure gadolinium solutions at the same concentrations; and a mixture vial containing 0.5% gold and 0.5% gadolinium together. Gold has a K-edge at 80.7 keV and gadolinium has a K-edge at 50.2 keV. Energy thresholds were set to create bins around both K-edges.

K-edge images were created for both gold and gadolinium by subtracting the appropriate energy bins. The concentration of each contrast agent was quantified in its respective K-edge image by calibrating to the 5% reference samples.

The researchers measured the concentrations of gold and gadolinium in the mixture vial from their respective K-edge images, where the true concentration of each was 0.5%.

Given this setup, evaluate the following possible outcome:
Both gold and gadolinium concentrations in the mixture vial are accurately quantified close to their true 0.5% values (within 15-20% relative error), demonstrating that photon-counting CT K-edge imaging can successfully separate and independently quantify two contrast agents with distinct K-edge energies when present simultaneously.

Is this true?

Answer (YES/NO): NO